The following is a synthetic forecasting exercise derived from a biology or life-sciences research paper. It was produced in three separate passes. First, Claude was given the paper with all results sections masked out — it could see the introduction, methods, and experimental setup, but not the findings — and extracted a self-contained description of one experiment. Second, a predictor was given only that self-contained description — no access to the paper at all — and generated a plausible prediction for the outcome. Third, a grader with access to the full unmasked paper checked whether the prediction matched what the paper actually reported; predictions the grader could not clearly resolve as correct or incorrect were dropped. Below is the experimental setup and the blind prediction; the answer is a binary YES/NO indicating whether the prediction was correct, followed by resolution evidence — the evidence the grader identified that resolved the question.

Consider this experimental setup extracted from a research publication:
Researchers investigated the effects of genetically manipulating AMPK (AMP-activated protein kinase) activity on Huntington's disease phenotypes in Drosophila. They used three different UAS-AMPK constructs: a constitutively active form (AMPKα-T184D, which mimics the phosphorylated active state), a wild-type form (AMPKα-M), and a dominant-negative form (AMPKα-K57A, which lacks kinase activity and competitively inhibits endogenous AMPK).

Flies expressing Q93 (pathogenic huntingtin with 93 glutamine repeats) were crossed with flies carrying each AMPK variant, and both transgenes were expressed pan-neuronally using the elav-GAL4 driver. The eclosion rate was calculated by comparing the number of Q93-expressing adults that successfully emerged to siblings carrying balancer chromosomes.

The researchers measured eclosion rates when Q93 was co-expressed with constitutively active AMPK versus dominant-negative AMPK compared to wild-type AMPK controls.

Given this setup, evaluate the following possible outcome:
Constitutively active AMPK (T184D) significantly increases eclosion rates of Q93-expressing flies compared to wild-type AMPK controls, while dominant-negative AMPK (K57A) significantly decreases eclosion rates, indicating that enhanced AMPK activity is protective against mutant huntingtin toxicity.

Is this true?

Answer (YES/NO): NO